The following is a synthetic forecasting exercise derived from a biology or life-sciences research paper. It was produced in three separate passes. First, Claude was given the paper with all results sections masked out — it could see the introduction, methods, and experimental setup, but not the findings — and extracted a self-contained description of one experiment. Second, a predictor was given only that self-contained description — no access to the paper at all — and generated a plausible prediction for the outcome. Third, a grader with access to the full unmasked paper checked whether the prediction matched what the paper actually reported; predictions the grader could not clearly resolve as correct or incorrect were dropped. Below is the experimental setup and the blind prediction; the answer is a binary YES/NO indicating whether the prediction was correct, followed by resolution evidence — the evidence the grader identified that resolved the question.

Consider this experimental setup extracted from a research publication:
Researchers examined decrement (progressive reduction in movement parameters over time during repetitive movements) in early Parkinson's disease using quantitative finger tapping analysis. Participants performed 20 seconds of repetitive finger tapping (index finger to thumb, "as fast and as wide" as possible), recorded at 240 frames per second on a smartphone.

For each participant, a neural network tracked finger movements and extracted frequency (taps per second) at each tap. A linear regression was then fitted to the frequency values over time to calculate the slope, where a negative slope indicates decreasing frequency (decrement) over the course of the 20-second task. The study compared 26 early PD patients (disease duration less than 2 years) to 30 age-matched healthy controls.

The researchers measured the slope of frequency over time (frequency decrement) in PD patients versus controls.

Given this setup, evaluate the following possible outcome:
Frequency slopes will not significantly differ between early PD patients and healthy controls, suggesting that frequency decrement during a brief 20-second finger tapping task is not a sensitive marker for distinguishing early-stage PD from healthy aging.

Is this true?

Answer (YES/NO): NO